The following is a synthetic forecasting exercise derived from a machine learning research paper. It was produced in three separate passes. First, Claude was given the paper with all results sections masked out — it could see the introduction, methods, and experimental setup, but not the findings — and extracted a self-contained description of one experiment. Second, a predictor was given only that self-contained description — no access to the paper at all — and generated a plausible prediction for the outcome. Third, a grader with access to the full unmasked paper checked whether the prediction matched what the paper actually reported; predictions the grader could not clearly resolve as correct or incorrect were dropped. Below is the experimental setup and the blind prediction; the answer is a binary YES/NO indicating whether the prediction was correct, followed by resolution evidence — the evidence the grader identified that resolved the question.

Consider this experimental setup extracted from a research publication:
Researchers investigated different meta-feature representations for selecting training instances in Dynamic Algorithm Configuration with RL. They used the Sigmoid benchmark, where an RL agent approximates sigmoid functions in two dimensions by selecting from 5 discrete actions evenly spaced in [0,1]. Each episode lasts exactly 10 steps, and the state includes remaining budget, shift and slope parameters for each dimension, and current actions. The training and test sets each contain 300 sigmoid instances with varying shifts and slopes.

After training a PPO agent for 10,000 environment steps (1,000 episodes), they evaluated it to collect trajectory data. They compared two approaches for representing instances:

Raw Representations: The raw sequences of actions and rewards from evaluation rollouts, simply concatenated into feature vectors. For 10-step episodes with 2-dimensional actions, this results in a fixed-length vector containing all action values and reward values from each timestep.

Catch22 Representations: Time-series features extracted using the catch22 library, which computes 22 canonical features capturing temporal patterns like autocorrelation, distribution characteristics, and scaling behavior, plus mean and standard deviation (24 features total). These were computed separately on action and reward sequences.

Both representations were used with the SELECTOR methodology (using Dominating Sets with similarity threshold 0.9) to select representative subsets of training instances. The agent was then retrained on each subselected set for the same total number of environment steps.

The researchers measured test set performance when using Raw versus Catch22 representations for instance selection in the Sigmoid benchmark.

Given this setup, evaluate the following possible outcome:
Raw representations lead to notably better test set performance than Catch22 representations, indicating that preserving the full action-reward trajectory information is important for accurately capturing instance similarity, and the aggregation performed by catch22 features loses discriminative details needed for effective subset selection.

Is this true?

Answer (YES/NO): NO